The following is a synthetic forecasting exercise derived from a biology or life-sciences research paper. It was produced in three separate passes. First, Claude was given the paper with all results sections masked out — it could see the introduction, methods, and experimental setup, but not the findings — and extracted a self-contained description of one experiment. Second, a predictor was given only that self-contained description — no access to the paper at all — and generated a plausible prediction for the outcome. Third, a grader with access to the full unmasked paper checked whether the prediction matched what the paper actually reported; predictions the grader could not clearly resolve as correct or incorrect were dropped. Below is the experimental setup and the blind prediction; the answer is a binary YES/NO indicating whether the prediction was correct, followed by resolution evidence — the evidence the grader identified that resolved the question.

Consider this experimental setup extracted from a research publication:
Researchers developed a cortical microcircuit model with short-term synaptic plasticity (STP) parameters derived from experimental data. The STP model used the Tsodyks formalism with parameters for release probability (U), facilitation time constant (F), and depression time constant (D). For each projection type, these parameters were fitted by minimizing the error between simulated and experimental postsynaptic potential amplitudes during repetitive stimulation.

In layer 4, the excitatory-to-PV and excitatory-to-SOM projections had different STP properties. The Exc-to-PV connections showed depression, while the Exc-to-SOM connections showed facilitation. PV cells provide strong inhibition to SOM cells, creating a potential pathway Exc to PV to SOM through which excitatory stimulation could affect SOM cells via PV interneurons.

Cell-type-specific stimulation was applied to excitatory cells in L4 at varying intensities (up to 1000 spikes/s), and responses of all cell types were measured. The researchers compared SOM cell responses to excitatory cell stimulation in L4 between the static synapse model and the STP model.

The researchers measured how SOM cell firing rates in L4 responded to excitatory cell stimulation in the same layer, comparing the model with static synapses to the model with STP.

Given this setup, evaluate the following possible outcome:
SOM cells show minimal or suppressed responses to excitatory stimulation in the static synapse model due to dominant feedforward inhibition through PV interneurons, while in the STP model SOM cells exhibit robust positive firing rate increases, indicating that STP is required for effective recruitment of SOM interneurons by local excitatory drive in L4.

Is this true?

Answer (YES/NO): YES